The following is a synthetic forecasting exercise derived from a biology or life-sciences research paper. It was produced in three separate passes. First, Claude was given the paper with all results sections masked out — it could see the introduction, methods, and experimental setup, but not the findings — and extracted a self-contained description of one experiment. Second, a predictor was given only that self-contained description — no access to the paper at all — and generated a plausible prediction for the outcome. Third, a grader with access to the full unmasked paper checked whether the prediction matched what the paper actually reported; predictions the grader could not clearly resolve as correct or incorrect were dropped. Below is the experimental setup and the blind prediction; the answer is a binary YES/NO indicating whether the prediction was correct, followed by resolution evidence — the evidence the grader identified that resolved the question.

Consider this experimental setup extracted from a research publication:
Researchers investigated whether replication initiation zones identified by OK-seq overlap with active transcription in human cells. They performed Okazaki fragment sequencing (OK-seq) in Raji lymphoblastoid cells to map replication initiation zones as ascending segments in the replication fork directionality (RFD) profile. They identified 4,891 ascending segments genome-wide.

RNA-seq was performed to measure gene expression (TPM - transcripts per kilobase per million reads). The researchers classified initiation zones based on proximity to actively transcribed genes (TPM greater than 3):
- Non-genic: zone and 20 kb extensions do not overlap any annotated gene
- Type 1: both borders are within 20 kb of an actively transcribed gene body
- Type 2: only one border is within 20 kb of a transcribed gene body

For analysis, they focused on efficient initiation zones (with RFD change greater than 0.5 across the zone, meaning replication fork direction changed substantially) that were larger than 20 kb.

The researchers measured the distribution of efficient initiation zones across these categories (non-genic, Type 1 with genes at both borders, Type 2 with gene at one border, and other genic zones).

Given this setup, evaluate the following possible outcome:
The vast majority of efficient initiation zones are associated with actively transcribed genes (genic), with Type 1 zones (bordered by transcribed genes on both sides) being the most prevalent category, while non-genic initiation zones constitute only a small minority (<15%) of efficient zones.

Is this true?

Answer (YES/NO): NO